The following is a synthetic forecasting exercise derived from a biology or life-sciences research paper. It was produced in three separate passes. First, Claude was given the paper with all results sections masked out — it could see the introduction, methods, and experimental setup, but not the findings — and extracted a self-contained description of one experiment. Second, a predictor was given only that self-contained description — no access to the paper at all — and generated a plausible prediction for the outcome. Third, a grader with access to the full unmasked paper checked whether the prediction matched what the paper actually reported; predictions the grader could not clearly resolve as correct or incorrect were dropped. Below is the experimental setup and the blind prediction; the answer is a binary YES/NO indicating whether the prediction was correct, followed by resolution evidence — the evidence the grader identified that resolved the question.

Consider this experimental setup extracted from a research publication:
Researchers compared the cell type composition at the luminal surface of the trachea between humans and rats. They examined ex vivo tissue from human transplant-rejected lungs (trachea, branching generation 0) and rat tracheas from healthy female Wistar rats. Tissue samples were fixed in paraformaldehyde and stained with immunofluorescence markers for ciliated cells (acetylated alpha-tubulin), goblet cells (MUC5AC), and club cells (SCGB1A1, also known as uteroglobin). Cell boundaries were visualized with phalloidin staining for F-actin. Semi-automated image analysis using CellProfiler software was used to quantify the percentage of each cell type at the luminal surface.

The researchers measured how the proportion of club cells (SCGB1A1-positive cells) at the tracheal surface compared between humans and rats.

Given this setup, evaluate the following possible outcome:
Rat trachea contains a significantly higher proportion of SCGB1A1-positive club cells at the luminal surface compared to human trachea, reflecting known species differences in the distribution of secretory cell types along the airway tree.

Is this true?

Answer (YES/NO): NO